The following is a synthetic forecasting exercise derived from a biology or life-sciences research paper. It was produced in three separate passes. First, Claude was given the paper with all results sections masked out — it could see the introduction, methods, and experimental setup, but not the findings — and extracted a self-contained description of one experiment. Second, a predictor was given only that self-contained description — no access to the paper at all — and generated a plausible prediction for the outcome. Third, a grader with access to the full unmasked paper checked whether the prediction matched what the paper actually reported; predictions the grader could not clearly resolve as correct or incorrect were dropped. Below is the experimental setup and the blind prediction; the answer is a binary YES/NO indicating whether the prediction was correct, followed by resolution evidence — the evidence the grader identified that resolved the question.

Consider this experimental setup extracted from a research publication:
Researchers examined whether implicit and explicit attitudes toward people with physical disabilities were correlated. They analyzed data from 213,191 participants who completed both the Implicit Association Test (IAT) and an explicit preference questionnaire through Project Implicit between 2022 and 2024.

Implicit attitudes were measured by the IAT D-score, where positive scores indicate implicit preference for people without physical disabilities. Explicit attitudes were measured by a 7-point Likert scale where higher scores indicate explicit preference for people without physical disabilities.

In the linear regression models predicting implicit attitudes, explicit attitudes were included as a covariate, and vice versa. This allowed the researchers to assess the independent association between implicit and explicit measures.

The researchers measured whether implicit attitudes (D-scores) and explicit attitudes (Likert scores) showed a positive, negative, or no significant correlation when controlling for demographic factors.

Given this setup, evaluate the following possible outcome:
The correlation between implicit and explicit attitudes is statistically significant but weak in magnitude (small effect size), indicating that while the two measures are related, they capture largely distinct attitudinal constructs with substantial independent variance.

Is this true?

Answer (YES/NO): YES